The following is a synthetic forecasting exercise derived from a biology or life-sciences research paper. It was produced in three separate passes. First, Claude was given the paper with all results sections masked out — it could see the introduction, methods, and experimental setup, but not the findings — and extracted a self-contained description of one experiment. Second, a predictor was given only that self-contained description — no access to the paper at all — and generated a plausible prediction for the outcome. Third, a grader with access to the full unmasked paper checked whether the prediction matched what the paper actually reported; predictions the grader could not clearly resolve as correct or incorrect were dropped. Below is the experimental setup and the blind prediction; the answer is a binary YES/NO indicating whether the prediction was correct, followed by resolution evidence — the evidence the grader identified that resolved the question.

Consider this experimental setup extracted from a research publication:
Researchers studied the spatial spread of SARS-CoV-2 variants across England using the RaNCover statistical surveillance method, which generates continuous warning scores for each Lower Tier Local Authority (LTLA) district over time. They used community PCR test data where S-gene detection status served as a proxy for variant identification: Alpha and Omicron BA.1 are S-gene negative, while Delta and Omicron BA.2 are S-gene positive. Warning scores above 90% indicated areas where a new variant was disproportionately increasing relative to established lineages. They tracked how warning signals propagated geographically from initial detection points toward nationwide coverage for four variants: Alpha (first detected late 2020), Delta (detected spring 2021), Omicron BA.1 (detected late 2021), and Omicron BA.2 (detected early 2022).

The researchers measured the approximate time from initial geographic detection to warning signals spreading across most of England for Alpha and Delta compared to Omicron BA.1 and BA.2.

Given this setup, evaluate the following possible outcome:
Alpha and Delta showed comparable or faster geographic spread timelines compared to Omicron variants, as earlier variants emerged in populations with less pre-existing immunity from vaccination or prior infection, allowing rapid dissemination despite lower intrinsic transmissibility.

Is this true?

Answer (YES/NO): NO